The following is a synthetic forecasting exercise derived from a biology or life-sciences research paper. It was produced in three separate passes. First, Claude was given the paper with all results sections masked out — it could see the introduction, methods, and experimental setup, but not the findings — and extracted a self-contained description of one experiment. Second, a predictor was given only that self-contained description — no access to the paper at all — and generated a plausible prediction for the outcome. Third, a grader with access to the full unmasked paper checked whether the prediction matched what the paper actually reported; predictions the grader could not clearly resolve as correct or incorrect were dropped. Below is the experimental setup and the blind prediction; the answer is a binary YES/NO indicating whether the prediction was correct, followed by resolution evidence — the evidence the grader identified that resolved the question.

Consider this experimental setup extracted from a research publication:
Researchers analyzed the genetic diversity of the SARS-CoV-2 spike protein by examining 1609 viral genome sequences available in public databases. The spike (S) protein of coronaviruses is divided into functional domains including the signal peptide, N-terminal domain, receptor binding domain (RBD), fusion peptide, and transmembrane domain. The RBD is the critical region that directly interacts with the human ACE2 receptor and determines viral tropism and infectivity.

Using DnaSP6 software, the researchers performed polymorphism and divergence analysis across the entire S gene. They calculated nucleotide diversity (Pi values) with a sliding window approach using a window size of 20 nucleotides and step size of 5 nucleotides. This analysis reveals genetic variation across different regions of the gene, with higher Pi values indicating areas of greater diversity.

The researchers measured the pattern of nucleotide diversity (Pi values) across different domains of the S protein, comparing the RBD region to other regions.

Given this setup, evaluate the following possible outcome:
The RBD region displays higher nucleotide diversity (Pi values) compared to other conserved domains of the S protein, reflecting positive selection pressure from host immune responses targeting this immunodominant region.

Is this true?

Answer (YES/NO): NO